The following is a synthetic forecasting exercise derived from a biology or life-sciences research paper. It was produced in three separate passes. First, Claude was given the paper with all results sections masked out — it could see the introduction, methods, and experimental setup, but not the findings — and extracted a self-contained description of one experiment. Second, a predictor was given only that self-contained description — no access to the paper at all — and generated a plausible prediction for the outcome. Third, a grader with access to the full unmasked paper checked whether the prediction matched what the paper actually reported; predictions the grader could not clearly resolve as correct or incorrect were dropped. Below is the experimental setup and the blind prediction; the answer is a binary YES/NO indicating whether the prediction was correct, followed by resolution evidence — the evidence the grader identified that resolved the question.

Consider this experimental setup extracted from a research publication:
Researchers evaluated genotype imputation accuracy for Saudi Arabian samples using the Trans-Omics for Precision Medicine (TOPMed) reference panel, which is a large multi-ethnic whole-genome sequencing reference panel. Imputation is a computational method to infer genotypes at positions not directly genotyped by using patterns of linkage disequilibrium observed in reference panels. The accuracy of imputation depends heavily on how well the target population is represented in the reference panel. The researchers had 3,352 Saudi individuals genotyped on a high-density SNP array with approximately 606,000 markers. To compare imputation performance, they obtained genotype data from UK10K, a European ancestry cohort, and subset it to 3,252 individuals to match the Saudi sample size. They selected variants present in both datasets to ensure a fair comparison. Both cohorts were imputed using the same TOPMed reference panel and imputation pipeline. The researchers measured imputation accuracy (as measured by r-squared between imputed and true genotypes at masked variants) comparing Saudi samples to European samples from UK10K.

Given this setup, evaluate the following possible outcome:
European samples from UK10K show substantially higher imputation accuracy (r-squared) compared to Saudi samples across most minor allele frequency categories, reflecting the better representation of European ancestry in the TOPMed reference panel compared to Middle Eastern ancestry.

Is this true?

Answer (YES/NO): YES